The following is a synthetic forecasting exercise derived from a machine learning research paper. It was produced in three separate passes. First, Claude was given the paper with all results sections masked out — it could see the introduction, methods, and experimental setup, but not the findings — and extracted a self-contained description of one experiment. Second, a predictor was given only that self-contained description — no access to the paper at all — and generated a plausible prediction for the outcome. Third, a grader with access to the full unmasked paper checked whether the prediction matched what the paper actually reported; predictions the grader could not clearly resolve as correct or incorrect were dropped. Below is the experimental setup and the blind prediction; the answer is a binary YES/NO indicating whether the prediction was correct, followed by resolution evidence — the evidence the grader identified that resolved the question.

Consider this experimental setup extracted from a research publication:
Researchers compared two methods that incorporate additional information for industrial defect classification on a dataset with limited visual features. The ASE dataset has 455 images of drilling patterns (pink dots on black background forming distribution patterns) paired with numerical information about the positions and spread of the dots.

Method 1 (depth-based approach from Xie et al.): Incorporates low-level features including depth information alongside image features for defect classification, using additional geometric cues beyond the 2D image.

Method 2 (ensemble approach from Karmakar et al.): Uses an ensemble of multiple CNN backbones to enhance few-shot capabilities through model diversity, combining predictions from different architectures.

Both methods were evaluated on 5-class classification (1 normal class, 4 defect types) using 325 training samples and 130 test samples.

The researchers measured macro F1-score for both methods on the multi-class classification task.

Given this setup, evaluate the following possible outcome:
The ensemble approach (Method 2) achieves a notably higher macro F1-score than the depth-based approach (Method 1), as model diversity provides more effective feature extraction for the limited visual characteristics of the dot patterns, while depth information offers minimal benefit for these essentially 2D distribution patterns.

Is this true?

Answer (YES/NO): NO